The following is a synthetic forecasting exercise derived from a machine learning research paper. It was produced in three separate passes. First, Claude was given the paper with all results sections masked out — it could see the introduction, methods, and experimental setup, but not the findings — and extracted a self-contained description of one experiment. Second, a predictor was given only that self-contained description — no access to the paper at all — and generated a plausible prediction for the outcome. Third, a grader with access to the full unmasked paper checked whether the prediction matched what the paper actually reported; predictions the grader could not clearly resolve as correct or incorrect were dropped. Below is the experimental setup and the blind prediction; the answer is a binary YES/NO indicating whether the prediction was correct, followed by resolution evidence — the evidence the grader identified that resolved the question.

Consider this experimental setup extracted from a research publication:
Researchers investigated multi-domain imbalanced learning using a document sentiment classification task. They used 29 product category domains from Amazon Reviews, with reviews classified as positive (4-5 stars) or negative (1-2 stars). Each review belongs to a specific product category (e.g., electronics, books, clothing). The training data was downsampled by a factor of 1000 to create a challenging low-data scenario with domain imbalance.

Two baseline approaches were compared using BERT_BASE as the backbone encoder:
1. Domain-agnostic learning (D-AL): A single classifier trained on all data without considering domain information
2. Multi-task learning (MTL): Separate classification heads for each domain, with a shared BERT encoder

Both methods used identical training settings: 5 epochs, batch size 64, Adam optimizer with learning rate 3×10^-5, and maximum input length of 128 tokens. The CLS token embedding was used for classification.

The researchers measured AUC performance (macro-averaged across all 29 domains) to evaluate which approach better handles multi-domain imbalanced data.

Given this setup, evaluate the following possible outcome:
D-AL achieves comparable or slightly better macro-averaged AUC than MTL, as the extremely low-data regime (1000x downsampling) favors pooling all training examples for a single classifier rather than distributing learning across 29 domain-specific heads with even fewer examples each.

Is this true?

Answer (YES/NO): NO